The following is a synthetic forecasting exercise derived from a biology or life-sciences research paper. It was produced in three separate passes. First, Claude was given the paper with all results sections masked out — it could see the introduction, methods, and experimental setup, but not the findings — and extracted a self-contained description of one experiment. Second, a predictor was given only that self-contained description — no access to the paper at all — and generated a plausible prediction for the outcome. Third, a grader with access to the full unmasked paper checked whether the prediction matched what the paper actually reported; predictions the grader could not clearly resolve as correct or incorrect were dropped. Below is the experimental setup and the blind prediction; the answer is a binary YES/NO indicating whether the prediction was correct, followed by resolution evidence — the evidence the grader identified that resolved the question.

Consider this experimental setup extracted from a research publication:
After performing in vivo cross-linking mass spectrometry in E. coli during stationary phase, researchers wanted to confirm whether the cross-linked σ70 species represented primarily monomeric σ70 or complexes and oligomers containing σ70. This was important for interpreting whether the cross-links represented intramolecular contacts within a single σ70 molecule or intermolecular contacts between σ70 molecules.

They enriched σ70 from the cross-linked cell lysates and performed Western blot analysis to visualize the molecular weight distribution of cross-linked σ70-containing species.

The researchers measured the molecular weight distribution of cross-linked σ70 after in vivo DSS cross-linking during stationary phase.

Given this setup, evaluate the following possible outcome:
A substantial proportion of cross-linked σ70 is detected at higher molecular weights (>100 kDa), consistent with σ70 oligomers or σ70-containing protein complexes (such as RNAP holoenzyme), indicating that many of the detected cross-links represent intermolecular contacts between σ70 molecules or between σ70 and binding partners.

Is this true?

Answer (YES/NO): NO